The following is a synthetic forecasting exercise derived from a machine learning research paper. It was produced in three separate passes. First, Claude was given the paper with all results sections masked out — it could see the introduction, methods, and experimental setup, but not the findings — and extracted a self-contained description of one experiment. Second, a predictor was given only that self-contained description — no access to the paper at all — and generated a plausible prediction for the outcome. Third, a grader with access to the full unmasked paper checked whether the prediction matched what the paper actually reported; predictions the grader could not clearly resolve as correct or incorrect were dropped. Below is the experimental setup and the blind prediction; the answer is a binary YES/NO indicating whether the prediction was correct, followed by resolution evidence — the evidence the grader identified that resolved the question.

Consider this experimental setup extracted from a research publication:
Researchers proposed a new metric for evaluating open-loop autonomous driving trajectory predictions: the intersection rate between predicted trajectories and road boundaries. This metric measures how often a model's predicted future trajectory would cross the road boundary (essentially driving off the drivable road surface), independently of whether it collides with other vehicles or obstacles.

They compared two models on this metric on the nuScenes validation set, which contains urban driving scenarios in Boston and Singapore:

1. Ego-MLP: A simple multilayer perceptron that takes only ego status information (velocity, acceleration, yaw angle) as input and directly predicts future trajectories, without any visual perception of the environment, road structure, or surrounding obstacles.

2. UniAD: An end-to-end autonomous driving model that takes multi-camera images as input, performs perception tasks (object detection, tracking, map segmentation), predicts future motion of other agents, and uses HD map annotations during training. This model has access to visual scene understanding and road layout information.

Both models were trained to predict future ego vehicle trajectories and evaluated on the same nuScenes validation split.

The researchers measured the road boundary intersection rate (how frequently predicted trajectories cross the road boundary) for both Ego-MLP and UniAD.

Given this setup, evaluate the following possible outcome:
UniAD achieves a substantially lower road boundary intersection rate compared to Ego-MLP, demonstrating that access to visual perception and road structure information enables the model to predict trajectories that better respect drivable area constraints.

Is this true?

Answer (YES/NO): YES